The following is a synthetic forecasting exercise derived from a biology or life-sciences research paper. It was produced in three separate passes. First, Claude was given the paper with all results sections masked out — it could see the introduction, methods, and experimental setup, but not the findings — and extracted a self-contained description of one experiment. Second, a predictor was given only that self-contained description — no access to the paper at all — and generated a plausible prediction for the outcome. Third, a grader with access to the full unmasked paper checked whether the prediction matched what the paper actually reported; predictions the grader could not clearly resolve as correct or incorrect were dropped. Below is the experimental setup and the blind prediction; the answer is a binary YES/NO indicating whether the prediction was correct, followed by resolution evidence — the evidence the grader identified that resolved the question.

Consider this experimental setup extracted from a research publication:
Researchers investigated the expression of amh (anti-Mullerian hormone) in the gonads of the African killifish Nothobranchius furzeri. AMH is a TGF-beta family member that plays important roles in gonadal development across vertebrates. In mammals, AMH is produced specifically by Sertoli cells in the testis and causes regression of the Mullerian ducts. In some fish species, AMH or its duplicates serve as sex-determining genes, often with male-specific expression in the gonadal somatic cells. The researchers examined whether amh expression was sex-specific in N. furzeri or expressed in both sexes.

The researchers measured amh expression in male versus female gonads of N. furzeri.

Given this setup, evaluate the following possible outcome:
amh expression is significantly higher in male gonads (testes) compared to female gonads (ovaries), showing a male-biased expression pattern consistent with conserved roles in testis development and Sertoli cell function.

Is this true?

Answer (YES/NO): NO